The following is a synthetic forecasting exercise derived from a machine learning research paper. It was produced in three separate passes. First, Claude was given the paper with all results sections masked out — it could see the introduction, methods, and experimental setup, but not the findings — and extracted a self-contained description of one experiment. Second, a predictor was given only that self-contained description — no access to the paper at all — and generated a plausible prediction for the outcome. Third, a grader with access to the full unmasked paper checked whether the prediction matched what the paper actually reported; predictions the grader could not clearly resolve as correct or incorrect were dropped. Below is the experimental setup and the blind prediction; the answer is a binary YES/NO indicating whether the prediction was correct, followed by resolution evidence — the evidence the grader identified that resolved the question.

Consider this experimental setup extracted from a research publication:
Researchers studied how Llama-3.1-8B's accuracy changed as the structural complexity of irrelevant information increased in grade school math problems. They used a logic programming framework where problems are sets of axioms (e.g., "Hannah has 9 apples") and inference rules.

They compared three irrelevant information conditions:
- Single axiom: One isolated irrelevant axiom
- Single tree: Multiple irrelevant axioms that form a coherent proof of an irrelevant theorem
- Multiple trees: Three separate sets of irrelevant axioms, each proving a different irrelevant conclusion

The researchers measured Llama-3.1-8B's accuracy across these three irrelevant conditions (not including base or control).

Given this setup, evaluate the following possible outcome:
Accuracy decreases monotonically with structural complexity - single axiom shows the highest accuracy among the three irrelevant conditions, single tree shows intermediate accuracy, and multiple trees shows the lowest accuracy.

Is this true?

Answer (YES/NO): YES